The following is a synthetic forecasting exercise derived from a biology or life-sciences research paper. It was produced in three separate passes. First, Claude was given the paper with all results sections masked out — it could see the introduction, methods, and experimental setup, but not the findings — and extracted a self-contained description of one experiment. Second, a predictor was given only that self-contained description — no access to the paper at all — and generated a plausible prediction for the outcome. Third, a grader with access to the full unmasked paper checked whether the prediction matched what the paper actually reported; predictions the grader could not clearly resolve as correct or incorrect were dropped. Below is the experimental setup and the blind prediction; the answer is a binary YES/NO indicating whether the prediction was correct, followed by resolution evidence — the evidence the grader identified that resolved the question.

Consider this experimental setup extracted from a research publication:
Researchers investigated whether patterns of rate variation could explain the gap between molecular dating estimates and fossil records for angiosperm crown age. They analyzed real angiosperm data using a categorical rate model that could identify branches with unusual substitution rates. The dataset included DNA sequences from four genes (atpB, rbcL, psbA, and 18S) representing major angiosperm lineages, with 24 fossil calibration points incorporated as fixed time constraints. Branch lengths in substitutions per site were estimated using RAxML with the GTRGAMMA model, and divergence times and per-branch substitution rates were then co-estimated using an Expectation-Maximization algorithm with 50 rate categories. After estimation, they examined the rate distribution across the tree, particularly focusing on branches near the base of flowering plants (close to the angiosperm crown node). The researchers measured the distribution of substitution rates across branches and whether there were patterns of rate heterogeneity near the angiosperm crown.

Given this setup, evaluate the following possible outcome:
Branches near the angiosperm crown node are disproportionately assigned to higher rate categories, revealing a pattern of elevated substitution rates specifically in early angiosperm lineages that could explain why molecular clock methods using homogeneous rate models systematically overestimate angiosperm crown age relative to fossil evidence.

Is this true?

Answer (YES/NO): YES